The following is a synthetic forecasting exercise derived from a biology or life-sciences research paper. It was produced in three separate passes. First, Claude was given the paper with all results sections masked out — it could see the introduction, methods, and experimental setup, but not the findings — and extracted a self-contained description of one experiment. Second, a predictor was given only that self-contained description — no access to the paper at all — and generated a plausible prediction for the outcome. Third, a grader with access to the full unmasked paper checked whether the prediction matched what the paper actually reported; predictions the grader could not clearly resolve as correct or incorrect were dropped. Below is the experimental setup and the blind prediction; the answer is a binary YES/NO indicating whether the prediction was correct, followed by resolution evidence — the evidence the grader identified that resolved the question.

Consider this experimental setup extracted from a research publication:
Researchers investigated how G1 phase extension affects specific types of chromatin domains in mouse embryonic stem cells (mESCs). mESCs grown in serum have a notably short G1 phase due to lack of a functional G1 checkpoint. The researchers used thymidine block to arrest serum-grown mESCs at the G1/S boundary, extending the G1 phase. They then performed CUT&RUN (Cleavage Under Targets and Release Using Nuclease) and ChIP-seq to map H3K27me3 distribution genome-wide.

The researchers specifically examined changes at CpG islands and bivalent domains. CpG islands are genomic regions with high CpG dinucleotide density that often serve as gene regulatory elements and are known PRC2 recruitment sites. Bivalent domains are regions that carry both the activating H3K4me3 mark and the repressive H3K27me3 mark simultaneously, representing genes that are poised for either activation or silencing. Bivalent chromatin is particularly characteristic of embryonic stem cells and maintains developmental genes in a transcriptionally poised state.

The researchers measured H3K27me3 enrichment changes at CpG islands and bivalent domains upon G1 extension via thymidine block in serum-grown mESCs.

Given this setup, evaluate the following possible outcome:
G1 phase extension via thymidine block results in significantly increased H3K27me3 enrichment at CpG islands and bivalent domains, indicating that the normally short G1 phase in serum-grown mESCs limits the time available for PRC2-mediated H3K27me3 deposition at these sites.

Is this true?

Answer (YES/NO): NO